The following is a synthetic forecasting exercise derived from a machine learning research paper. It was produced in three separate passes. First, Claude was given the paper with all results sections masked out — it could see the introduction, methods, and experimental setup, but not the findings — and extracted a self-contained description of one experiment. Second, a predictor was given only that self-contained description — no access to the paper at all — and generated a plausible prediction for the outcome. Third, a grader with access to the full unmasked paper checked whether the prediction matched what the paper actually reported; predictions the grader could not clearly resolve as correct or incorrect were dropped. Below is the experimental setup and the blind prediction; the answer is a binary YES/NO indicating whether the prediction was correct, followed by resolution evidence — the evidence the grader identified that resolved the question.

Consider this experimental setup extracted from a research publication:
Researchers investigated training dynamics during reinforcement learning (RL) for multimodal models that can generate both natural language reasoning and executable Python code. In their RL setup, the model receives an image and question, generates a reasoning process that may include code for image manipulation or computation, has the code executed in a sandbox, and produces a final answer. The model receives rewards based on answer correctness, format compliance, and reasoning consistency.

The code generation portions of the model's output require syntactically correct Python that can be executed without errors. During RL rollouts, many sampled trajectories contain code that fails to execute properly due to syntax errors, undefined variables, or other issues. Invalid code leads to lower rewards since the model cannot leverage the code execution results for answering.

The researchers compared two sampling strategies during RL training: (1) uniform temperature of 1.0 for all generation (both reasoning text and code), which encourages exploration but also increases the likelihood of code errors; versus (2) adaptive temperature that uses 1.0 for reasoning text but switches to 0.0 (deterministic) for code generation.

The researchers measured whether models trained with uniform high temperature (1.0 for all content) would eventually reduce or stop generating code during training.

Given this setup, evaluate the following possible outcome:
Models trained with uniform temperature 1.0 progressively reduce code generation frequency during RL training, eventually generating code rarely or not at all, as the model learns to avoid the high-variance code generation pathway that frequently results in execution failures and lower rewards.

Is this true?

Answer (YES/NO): YES